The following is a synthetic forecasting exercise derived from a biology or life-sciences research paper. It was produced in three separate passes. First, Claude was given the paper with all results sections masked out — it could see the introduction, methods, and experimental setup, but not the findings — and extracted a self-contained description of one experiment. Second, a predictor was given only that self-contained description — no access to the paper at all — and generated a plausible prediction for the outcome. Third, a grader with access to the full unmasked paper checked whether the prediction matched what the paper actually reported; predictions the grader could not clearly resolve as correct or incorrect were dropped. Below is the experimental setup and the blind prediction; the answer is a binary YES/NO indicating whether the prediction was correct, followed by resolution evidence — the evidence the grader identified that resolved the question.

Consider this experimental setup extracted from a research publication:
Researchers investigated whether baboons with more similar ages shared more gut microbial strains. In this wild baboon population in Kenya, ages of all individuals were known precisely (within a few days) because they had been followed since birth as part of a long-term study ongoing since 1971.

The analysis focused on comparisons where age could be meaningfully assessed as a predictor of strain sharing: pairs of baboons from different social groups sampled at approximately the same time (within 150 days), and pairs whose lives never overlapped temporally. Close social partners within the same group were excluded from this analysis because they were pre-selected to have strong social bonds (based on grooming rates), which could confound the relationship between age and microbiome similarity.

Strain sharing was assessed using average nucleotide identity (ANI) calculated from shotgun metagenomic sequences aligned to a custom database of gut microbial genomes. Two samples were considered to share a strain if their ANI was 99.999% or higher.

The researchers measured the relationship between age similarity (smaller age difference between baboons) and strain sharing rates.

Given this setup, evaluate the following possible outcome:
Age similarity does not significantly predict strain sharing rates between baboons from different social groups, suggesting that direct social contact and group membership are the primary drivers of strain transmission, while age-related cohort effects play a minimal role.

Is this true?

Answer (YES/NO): NO